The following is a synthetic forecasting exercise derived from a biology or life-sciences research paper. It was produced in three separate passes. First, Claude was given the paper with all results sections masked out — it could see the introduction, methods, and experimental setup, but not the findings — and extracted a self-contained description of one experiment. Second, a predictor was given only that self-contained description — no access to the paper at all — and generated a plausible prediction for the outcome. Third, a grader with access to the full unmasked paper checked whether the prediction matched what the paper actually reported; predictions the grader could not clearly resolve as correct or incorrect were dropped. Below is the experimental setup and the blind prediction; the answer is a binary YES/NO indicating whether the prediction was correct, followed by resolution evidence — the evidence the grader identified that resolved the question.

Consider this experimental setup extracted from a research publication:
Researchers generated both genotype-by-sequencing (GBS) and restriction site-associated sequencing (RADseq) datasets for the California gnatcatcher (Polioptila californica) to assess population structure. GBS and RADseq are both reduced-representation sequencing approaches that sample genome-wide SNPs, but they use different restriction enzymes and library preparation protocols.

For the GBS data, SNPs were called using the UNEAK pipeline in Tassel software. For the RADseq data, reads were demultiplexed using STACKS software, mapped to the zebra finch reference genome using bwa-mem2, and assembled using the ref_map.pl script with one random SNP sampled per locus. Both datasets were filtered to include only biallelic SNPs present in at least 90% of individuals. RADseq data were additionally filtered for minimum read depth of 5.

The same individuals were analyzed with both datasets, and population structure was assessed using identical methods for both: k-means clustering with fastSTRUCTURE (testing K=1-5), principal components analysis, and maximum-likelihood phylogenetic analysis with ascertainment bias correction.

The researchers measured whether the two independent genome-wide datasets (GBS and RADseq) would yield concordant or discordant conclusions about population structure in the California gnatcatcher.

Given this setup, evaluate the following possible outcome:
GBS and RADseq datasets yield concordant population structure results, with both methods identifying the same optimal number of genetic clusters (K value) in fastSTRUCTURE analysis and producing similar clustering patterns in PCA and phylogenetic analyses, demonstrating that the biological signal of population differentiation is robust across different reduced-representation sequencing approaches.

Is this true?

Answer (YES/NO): YES